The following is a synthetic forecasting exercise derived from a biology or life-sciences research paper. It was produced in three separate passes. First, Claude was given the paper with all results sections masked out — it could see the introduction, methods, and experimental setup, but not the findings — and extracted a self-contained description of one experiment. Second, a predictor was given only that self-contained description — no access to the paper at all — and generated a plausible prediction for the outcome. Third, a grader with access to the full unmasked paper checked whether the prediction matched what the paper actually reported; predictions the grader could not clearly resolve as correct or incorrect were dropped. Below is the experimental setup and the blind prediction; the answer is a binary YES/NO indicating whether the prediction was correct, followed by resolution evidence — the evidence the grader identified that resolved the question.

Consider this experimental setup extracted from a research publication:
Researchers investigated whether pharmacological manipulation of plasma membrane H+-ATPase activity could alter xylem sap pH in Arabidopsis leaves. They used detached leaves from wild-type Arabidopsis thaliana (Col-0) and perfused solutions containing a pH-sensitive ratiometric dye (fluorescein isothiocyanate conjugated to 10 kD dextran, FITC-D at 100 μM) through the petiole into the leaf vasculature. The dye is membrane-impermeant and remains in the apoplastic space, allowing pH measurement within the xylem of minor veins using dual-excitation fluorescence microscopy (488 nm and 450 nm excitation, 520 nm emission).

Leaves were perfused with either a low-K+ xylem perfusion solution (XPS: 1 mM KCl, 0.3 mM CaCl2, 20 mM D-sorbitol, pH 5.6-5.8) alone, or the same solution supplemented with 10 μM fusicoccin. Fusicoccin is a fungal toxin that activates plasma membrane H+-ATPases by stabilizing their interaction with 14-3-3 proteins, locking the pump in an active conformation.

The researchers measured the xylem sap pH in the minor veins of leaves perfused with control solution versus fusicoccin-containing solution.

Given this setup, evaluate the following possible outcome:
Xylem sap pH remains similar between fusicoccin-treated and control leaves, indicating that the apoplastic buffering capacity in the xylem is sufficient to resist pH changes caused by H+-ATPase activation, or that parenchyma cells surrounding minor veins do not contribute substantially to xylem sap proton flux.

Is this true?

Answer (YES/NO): NO